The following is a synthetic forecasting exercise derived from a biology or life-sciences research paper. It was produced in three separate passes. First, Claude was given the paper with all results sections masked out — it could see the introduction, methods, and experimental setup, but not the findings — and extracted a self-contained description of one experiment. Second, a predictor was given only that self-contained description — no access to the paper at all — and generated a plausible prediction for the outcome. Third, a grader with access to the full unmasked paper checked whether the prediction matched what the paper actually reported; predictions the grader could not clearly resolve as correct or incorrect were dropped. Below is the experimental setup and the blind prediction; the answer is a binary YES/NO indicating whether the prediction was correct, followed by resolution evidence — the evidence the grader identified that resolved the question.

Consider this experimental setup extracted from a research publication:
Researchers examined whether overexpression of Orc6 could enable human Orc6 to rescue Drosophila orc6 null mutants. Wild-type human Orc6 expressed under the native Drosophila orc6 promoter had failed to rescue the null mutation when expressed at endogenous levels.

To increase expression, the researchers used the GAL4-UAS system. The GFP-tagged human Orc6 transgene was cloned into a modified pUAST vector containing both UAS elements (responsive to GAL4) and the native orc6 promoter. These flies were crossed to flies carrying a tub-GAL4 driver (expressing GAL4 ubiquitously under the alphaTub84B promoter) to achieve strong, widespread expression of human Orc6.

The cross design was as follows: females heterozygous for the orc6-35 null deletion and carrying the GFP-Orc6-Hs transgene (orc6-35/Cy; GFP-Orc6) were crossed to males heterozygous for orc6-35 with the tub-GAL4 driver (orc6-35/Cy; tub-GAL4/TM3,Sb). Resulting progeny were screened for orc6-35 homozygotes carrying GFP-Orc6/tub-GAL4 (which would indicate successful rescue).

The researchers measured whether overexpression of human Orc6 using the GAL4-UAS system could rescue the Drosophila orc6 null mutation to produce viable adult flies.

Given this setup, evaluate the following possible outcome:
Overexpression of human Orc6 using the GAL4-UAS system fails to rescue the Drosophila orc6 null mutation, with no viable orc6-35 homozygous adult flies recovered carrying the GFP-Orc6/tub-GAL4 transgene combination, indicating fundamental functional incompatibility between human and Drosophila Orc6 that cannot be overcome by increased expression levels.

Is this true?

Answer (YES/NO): NO